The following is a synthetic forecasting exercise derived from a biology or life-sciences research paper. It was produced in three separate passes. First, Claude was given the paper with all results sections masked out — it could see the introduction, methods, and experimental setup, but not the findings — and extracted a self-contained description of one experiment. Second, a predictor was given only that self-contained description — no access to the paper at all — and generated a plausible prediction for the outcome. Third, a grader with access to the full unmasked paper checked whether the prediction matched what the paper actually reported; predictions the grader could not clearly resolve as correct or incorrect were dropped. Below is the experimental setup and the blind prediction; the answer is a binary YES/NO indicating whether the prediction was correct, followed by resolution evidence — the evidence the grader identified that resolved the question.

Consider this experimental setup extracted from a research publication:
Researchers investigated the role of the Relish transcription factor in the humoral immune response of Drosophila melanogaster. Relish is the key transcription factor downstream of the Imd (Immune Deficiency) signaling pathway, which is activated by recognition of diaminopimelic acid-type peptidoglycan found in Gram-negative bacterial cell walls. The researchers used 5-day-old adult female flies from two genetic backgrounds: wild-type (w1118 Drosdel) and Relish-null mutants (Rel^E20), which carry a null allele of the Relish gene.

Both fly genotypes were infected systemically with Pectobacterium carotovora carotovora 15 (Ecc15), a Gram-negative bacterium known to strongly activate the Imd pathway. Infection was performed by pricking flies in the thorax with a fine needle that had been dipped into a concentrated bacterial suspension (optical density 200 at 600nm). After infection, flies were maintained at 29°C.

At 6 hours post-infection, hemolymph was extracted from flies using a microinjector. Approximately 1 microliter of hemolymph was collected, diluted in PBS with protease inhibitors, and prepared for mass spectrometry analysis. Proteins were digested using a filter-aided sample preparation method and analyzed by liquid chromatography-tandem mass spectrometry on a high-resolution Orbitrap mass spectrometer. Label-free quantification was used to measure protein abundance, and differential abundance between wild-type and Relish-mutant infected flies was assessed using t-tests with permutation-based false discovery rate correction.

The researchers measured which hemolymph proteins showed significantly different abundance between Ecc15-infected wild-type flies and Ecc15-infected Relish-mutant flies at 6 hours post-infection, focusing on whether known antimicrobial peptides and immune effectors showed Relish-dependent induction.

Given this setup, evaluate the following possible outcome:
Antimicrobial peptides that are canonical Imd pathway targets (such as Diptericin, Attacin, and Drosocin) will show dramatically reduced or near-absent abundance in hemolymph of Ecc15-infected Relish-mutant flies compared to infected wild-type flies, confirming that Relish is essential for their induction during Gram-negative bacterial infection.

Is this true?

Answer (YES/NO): YES